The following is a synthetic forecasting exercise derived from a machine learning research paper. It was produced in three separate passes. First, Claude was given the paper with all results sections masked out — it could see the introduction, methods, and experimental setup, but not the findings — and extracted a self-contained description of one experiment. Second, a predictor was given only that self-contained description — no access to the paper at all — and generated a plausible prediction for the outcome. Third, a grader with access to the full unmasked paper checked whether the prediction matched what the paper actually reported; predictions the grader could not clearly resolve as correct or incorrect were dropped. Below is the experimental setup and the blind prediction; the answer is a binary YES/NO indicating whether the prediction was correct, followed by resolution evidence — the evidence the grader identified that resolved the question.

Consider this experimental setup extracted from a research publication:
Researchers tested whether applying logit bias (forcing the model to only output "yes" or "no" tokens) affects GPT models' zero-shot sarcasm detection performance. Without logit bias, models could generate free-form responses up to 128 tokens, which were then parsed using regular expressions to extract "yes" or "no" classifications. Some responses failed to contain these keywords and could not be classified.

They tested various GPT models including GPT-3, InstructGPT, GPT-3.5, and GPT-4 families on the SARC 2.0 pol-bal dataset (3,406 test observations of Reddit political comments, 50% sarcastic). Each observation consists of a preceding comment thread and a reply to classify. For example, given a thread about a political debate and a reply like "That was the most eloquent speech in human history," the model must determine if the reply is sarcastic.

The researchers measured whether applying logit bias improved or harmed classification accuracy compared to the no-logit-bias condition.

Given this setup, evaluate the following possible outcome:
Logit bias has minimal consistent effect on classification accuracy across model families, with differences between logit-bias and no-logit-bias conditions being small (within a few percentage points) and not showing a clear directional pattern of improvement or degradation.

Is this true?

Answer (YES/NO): NO